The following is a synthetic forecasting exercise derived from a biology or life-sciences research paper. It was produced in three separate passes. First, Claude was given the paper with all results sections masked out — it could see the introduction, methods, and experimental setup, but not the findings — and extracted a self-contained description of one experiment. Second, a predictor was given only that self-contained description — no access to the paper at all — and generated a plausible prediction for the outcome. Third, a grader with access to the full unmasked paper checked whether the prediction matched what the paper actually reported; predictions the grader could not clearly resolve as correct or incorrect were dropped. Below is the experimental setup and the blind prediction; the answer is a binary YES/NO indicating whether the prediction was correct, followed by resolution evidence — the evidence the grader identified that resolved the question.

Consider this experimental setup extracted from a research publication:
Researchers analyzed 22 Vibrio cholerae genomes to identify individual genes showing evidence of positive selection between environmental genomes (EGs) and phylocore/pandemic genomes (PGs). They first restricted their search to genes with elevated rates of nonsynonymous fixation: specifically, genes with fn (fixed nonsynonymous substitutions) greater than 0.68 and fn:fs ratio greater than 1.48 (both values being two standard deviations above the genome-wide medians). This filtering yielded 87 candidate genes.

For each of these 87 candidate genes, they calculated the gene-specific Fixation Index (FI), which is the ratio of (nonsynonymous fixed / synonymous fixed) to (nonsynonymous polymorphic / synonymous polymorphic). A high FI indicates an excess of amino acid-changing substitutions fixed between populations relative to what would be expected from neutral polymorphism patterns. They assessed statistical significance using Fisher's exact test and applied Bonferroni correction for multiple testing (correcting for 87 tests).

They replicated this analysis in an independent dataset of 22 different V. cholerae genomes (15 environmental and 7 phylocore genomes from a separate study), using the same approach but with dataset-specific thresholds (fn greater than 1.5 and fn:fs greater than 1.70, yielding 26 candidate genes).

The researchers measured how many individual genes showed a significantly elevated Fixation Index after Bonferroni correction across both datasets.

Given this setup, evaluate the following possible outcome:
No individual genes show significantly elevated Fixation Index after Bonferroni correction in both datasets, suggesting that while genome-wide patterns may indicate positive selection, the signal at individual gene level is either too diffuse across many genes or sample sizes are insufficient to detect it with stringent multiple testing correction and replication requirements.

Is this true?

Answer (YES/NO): YES